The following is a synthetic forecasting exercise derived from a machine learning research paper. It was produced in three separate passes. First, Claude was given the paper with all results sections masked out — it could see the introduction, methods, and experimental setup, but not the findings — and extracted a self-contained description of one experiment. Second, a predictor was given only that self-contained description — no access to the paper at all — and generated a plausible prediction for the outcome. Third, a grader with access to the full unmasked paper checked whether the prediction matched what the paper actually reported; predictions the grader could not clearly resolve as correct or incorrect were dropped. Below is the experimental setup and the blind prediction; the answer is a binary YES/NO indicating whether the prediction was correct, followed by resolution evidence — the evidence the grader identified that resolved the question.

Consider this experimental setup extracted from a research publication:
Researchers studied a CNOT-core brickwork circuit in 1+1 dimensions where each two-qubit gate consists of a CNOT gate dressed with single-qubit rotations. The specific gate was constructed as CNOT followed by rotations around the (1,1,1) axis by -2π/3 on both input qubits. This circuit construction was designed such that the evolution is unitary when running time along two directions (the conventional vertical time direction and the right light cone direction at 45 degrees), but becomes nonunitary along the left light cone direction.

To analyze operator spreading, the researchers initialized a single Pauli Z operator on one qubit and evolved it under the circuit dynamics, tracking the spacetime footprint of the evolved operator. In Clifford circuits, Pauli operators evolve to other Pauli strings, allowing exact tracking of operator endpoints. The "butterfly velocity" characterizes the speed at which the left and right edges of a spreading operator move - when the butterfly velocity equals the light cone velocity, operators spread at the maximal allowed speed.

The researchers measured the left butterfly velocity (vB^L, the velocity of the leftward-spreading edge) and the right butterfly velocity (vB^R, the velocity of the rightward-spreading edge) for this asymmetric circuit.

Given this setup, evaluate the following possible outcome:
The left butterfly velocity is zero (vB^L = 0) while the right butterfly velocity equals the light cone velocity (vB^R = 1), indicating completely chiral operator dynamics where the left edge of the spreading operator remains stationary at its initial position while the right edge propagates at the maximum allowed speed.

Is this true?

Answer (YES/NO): NO